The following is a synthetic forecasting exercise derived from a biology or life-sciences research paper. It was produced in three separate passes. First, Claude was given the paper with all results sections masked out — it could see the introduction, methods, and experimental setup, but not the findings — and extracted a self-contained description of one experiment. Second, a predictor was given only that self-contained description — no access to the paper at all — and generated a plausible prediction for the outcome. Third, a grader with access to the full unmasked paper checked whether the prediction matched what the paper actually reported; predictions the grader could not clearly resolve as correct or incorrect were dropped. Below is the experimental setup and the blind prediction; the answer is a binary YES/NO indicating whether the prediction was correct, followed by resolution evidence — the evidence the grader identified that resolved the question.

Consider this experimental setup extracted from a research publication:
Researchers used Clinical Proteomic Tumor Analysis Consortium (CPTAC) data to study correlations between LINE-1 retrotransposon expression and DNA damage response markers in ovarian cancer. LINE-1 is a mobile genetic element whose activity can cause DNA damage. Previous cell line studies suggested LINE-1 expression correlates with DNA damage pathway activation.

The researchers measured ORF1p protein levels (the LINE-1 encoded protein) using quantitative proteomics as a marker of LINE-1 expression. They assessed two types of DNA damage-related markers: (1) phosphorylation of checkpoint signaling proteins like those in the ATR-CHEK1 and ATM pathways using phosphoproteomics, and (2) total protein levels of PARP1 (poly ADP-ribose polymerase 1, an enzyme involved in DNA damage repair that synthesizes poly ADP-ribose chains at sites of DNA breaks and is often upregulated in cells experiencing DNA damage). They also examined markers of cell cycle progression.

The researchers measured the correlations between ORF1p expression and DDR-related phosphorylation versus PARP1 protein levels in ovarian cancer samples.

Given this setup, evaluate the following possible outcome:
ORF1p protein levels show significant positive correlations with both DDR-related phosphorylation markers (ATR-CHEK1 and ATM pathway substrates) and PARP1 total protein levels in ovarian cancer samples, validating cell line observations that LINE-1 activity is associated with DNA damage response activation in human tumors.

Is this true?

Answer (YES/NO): NO